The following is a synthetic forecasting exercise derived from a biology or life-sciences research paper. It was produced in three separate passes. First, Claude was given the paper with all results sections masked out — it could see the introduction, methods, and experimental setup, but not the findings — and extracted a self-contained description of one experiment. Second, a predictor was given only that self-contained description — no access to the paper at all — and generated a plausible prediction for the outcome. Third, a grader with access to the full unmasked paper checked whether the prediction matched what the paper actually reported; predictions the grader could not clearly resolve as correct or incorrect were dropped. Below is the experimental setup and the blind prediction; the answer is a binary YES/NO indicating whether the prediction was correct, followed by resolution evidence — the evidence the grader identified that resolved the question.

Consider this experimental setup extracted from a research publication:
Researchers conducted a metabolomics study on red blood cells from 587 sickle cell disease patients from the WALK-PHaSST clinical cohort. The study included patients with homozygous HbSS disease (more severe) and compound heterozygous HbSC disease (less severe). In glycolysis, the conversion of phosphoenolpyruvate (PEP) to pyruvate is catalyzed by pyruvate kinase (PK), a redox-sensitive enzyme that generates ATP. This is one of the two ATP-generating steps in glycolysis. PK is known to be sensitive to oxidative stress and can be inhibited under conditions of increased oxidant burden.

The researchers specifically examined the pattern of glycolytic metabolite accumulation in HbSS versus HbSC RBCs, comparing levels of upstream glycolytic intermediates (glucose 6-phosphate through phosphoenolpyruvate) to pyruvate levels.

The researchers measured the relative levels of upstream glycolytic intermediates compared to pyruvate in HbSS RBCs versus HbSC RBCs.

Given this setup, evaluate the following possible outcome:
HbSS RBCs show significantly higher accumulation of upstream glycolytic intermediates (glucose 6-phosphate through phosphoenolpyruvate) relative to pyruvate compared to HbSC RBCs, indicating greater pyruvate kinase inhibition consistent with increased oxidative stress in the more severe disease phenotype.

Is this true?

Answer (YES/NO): YES